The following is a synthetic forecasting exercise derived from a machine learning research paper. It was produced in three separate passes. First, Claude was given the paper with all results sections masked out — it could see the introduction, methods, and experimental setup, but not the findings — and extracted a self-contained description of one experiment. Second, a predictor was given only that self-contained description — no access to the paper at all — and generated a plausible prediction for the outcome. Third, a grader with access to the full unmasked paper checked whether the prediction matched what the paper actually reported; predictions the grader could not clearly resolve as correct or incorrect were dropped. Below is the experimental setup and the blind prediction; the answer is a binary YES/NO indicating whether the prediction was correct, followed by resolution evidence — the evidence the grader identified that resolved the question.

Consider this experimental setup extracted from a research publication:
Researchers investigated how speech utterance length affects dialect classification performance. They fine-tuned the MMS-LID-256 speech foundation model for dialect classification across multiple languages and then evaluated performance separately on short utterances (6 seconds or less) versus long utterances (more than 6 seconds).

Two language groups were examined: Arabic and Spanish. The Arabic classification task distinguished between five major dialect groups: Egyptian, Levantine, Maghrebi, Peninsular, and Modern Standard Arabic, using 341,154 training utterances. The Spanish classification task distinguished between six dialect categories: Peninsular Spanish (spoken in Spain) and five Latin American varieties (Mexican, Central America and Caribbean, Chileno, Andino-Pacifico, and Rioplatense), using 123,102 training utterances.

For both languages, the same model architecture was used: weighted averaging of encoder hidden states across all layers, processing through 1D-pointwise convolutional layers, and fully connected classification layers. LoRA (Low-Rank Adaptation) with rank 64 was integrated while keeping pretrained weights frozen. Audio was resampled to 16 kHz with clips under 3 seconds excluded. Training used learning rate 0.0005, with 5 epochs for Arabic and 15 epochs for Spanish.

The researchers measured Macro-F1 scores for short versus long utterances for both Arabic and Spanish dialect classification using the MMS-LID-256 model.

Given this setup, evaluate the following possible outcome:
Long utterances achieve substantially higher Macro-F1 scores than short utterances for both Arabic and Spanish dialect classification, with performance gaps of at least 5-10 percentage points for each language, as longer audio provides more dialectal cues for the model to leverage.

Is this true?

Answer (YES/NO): NO